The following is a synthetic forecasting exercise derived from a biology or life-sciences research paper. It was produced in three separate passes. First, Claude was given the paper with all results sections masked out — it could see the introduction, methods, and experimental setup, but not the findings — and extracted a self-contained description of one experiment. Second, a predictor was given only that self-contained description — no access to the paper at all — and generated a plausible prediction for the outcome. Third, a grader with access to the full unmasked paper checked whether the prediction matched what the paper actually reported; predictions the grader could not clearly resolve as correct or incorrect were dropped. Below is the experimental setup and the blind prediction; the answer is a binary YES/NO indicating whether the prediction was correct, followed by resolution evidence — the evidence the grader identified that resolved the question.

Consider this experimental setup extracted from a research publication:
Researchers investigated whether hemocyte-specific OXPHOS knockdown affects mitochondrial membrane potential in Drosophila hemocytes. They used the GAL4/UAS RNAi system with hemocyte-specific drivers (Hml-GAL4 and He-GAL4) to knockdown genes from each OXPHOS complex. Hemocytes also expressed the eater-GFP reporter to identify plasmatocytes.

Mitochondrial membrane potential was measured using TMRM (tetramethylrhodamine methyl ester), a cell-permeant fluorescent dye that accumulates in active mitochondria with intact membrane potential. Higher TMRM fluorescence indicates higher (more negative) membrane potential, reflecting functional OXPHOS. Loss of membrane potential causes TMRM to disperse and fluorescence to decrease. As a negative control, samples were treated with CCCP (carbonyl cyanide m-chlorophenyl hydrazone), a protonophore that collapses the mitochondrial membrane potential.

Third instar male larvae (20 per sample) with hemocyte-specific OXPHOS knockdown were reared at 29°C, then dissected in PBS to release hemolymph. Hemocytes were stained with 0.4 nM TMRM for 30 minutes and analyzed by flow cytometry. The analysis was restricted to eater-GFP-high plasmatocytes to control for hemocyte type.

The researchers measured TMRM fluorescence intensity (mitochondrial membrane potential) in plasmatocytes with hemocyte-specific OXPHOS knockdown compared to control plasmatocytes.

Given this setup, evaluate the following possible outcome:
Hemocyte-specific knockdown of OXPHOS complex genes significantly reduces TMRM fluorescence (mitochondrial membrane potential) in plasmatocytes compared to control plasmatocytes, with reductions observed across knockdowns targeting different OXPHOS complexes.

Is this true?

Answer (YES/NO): NO